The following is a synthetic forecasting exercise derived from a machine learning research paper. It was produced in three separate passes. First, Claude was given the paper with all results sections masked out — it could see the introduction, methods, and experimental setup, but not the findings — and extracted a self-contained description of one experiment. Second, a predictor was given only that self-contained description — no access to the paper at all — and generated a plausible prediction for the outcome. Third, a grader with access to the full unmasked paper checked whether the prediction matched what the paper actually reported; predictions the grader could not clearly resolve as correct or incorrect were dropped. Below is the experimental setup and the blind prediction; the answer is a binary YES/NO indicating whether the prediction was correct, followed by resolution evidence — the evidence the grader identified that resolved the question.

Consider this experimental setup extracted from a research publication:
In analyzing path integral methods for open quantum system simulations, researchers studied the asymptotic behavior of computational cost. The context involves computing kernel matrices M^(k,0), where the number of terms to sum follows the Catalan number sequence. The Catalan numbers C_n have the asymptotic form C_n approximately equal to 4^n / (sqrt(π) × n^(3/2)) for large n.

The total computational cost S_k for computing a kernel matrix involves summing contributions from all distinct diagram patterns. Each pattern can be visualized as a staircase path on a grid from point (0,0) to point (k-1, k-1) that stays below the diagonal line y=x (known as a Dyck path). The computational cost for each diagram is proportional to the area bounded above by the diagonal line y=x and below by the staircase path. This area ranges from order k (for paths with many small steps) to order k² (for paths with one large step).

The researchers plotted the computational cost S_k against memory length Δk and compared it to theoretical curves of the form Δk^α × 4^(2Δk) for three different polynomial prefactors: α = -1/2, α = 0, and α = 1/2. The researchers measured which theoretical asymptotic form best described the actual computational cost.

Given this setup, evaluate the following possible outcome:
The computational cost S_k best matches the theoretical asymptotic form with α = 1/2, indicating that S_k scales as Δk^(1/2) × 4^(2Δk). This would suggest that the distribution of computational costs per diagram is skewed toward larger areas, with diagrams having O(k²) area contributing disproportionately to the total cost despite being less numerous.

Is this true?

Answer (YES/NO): NO